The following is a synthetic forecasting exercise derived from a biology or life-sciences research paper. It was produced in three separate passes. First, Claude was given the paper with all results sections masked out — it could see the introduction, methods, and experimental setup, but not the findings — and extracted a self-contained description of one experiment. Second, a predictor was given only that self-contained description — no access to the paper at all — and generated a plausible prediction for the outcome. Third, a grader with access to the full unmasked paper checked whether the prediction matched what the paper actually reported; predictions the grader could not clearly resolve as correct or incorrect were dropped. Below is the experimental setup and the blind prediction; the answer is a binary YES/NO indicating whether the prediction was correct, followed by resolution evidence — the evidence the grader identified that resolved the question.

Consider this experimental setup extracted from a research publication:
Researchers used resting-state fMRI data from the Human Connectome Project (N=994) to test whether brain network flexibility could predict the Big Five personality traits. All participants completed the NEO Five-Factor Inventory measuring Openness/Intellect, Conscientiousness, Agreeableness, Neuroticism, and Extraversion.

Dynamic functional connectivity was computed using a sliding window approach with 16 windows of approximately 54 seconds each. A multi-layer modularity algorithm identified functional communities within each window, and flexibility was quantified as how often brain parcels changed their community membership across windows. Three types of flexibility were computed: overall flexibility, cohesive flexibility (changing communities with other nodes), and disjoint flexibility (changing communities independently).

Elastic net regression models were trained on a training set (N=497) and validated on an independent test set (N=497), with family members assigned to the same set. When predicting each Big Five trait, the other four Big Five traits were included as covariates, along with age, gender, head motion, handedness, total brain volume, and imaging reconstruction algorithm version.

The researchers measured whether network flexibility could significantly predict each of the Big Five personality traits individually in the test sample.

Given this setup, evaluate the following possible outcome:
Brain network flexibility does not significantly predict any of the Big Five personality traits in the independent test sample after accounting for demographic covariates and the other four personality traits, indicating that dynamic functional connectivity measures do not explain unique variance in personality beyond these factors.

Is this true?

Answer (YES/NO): NO